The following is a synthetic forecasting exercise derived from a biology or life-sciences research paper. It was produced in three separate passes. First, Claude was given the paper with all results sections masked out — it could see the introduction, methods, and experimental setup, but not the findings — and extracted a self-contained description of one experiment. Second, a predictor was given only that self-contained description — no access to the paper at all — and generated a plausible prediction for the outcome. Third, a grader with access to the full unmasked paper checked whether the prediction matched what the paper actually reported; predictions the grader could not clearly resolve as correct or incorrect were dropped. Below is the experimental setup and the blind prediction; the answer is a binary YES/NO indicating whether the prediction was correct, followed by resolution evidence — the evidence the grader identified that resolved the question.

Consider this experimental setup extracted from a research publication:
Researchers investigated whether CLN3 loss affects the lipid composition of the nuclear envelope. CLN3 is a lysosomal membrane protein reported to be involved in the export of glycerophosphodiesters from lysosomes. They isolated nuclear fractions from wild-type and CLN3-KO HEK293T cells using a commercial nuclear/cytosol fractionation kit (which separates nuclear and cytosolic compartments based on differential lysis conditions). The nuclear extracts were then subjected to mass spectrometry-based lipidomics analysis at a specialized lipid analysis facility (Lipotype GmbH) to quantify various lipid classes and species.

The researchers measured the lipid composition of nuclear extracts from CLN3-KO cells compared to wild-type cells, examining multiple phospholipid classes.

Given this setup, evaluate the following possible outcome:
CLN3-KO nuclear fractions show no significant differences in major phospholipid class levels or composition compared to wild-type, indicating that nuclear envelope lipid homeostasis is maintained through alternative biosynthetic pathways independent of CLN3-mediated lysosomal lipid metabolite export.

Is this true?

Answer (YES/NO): NO